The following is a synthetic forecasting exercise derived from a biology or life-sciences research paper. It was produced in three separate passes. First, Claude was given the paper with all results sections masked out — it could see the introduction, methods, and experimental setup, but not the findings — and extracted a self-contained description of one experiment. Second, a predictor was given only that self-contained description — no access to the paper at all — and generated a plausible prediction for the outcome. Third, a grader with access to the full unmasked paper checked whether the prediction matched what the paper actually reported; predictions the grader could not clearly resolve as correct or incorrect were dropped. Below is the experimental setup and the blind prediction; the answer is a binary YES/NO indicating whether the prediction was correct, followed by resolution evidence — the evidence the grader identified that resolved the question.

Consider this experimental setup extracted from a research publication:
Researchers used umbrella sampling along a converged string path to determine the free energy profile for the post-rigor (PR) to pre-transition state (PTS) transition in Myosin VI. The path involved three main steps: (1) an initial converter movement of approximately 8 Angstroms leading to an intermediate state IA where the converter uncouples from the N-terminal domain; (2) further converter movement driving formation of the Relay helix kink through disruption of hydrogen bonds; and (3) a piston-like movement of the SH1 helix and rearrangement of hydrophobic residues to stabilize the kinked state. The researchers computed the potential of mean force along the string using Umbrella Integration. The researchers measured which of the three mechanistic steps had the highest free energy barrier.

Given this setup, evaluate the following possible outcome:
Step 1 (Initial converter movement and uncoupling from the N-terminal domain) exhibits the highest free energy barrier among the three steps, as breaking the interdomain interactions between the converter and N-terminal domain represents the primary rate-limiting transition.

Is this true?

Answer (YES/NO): NO